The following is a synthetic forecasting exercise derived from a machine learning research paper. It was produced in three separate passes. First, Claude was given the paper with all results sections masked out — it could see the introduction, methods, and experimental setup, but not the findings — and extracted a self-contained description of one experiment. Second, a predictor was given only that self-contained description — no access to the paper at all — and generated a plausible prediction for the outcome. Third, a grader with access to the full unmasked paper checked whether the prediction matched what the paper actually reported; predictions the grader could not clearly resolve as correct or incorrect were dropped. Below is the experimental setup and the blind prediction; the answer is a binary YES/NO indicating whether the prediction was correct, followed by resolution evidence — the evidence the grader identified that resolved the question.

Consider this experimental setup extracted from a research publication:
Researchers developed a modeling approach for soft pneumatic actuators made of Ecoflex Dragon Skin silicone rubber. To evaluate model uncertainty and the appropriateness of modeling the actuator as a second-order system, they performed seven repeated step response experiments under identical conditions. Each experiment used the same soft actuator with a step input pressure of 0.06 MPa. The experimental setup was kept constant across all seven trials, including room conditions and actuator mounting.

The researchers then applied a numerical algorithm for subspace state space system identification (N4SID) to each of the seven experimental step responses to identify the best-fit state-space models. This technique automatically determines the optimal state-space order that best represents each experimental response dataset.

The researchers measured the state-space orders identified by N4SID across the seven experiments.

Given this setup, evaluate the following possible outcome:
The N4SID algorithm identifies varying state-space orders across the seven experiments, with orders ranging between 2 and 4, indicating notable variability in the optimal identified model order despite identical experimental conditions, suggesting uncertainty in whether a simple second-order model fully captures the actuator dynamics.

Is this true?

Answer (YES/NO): NO